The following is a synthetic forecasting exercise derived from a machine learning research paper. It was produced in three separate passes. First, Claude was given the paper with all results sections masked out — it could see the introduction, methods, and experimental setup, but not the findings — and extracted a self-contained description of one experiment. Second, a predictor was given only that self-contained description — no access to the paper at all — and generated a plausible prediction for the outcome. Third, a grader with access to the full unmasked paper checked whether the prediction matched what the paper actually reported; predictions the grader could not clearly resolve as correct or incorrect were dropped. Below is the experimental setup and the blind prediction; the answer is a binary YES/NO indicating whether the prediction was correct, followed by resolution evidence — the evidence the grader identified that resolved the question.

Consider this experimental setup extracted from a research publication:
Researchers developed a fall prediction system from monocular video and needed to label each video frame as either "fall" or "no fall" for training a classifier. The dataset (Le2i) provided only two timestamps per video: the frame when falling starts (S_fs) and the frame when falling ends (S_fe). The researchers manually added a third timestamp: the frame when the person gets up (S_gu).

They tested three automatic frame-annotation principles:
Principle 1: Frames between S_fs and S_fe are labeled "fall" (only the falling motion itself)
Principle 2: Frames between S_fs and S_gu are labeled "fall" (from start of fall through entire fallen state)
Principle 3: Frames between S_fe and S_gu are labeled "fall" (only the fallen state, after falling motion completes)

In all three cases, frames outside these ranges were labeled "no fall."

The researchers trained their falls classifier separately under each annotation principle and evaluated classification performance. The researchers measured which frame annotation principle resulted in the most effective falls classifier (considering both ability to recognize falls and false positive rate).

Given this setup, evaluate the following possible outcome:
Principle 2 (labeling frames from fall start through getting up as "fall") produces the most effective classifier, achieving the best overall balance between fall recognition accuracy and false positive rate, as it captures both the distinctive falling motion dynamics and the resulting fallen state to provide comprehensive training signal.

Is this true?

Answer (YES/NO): NO